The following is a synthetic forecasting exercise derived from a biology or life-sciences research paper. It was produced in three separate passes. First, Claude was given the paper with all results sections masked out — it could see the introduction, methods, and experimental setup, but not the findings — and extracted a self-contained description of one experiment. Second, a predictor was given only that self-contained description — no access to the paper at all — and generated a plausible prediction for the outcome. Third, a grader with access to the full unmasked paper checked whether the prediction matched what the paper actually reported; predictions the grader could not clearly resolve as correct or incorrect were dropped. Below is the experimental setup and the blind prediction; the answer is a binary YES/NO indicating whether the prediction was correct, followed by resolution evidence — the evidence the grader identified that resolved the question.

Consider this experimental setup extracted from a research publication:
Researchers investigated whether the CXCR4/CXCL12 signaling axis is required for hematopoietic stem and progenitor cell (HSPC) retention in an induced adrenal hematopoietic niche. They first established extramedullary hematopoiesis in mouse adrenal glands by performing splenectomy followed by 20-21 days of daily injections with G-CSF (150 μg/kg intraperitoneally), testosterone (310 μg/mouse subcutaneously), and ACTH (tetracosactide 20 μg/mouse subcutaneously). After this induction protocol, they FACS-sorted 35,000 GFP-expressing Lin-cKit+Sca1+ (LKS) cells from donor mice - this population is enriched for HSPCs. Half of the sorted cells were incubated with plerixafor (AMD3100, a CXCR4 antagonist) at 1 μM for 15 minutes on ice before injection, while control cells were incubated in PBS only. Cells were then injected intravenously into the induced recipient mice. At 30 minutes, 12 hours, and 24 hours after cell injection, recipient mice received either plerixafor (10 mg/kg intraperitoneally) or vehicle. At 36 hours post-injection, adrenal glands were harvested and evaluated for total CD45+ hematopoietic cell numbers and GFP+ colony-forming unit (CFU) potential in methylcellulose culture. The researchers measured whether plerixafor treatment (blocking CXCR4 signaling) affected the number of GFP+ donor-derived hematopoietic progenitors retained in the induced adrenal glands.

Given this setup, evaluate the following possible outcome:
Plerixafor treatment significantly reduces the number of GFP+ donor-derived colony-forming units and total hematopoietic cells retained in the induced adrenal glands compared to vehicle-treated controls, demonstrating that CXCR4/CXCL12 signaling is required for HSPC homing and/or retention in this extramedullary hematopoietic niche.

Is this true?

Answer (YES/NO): NO